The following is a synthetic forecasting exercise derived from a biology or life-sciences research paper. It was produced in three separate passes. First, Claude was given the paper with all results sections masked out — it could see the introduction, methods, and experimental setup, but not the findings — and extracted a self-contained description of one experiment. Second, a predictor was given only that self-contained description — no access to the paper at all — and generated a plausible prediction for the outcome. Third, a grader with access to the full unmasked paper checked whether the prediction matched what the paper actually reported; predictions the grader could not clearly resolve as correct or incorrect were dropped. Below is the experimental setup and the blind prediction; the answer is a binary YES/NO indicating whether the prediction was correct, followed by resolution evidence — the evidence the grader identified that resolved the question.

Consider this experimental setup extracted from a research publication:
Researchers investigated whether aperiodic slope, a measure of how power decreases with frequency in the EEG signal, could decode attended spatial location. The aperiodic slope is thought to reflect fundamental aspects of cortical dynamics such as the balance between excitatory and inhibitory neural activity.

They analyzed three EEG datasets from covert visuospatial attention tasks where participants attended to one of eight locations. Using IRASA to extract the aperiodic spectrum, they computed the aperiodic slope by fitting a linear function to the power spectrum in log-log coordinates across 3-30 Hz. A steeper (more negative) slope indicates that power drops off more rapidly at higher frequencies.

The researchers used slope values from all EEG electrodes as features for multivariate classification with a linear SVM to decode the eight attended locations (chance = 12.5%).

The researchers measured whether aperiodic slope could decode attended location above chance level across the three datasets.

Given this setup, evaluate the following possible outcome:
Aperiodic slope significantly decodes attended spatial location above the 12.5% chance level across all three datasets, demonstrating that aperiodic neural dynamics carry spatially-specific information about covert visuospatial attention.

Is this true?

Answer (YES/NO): YES